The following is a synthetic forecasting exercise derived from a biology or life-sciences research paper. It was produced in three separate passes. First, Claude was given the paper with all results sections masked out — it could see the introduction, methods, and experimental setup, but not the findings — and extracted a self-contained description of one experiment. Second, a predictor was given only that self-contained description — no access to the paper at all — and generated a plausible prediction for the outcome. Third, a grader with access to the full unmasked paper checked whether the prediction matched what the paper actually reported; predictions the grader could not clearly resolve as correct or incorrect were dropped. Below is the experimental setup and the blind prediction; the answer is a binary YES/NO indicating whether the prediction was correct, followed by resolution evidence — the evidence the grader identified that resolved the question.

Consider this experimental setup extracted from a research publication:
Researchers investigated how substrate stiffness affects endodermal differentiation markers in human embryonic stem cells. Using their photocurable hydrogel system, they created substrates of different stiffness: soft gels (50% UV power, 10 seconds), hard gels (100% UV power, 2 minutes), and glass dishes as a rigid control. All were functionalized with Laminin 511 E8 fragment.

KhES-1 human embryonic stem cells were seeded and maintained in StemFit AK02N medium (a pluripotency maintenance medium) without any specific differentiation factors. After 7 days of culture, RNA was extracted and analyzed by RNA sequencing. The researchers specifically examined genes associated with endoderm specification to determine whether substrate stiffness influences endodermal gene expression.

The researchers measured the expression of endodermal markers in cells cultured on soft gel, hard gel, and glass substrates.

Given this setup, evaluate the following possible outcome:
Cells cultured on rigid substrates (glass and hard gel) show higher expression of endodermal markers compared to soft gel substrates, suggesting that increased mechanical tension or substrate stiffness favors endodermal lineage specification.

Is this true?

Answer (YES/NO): NO